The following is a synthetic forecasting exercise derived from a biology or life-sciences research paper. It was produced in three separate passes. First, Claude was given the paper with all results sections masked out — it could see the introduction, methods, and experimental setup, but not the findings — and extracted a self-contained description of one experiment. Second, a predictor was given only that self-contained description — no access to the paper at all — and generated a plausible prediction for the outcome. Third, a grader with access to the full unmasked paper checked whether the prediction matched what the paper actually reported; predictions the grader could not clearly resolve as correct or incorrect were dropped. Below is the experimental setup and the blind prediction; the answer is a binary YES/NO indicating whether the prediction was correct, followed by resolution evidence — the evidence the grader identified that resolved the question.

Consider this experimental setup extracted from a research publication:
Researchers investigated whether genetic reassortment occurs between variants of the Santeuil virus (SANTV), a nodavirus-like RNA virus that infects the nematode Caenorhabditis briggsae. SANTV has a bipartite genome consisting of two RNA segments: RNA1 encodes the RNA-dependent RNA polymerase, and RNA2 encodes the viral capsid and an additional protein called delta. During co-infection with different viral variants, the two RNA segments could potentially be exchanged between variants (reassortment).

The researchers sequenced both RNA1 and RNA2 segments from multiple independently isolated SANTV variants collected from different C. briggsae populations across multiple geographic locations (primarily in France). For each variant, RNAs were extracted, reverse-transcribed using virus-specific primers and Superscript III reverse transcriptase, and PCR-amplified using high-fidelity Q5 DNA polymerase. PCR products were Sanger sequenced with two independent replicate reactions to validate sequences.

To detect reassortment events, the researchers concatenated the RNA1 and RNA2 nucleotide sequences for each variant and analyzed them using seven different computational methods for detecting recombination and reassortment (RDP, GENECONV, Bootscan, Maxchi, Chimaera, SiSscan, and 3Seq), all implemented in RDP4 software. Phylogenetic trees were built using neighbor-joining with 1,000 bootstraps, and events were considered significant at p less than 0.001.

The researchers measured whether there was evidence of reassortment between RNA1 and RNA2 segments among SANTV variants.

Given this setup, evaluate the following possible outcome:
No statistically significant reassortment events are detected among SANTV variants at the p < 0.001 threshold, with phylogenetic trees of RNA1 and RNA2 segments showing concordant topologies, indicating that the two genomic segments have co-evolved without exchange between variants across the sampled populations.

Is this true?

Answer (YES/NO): NO